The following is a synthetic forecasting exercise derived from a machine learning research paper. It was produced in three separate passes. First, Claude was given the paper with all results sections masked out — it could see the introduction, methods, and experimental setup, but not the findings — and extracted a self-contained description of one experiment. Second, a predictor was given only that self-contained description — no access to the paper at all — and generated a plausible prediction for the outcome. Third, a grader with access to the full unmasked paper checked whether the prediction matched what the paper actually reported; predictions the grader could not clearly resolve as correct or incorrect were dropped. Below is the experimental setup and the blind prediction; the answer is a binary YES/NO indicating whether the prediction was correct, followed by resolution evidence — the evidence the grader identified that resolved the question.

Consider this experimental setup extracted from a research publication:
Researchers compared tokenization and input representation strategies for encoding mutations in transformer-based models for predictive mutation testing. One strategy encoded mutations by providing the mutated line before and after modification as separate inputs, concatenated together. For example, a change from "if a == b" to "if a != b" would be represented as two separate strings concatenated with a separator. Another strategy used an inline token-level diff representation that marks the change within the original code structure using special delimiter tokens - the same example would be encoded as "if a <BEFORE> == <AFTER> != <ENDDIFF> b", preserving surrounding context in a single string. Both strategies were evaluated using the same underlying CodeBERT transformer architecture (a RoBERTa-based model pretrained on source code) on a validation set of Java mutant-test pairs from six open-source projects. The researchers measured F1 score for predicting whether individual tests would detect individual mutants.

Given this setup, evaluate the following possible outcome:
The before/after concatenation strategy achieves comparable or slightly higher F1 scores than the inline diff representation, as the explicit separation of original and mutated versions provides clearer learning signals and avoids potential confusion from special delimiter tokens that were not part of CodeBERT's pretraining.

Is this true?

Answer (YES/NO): NO